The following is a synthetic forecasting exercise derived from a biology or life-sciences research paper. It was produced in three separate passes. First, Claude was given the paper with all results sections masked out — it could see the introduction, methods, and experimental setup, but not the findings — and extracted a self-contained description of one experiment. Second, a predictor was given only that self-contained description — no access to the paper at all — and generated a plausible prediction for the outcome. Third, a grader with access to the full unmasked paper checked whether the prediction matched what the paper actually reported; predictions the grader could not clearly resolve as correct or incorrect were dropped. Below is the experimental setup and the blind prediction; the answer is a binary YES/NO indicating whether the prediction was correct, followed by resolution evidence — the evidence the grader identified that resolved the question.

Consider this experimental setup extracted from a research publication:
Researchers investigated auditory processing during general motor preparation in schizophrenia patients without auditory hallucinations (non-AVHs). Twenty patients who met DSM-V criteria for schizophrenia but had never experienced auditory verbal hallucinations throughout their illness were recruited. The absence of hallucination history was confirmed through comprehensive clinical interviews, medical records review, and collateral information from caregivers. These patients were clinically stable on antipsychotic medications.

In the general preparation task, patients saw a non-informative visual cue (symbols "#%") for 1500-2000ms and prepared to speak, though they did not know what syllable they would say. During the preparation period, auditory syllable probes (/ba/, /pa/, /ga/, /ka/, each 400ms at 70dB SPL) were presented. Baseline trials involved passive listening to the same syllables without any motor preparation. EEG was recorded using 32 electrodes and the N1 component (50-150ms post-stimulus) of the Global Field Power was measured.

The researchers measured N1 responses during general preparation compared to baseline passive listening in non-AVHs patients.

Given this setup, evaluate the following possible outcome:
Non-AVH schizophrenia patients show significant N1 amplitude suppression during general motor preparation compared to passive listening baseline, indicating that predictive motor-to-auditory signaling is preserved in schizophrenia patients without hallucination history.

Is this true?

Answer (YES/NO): NO